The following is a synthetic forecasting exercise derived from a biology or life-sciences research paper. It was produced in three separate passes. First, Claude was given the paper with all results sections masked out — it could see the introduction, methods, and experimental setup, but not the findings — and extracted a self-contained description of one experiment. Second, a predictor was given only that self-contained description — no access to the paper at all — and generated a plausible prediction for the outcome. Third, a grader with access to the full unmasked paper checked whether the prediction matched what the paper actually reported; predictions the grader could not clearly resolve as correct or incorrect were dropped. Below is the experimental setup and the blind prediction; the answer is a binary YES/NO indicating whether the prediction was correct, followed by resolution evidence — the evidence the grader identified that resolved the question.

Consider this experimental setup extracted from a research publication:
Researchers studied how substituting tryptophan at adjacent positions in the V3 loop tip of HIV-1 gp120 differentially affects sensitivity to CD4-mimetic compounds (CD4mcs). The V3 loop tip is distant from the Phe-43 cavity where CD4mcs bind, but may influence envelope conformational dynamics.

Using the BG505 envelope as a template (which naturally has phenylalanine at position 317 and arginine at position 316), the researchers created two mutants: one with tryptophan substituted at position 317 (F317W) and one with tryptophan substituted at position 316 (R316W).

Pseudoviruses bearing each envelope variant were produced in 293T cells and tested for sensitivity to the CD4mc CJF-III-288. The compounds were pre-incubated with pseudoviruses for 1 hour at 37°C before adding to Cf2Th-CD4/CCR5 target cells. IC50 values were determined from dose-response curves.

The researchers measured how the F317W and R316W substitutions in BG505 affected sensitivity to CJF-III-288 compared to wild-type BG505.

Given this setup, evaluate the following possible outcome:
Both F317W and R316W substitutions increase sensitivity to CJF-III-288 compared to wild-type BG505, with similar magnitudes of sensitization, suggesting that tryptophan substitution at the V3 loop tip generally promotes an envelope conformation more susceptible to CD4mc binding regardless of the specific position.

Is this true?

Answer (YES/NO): NO